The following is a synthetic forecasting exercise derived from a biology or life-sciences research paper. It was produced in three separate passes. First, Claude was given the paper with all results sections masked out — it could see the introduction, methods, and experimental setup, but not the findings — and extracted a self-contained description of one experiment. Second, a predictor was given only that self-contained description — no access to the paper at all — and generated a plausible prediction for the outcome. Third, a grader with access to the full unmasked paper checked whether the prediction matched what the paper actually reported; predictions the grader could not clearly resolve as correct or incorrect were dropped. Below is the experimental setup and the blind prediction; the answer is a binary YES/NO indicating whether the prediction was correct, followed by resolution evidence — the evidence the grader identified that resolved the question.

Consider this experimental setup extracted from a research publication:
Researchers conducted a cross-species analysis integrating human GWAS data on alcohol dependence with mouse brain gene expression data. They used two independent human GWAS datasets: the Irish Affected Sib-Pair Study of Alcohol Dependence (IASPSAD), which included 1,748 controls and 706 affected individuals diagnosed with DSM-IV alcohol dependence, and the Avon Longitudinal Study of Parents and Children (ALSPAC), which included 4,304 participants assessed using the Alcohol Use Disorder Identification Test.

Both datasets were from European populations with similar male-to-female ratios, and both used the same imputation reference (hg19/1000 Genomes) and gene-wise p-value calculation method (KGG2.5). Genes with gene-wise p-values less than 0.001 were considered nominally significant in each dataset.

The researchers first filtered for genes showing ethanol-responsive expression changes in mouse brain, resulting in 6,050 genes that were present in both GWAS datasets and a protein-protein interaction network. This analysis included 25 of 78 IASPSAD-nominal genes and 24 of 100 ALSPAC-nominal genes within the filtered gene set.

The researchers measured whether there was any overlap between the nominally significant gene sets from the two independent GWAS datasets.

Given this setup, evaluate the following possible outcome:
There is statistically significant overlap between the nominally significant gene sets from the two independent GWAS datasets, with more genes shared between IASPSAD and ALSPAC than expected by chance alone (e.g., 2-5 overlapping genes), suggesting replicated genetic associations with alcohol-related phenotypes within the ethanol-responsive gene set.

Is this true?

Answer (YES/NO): NO